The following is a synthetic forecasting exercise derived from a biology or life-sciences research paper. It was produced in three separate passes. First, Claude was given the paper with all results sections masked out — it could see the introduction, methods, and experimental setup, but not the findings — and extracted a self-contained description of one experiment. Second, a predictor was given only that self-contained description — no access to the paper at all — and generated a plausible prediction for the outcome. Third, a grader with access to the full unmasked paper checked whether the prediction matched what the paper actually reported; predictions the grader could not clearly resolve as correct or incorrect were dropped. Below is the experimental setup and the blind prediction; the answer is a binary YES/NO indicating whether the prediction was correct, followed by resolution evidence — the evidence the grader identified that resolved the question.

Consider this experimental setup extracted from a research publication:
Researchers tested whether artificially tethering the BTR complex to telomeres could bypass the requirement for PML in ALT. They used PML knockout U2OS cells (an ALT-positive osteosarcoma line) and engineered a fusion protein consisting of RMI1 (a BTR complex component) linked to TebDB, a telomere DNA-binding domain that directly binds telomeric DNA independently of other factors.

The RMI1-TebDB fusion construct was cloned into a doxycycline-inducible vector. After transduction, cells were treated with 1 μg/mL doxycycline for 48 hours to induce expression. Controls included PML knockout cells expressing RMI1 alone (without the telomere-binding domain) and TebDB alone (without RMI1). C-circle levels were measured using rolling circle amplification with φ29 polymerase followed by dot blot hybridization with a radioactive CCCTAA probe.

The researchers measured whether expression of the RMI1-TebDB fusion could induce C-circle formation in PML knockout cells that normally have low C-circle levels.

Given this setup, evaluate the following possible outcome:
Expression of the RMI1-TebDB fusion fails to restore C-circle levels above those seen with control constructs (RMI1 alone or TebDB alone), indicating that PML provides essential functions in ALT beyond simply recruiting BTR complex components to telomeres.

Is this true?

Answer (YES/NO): NO